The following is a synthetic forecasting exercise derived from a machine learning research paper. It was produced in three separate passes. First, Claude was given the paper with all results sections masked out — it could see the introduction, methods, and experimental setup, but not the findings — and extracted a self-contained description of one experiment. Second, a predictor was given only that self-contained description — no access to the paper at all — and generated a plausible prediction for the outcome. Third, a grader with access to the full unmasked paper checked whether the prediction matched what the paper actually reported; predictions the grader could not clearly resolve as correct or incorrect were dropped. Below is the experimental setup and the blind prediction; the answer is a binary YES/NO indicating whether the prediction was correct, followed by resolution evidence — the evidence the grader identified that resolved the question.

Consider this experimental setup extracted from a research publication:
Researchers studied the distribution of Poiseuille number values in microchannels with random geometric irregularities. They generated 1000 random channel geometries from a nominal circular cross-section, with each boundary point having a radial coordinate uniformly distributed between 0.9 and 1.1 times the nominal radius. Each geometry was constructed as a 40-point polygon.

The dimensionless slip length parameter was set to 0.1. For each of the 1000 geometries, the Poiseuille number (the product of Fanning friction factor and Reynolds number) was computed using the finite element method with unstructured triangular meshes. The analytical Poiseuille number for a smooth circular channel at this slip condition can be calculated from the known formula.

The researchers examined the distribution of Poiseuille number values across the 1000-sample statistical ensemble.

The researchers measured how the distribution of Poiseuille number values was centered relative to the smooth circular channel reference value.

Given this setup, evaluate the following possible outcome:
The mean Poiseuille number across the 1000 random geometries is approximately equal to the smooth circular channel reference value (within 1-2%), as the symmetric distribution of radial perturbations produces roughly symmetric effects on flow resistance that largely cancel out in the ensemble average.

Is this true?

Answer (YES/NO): NO